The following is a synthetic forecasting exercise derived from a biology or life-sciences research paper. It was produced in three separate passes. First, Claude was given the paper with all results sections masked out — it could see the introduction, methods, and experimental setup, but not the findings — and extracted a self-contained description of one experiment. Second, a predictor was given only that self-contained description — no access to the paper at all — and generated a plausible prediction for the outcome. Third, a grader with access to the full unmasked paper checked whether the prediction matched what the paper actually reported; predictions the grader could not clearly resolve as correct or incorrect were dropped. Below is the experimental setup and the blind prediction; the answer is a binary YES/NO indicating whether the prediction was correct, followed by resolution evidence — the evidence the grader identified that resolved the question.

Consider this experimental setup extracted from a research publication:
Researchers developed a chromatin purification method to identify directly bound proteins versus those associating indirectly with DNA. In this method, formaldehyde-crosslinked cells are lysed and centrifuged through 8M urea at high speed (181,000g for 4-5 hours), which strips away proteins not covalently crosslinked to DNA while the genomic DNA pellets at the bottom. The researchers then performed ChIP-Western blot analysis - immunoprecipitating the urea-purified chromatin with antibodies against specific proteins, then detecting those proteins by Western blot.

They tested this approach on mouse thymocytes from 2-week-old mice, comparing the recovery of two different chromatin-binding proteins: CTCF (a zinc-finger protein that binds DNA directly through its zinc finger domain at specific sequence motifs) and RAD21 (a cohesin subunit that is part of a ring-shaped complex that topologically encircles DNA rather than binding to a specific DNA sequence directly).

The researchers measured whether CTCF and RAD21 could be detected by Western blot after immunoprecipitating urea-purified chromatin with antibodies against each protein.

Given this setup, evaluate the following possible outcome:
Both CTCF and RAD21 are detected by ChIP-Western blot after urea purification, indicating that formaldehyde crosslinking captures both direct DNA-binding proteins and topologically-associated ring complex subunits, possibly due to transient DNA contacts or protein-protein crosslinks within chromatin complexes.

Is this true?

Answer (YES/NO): YES